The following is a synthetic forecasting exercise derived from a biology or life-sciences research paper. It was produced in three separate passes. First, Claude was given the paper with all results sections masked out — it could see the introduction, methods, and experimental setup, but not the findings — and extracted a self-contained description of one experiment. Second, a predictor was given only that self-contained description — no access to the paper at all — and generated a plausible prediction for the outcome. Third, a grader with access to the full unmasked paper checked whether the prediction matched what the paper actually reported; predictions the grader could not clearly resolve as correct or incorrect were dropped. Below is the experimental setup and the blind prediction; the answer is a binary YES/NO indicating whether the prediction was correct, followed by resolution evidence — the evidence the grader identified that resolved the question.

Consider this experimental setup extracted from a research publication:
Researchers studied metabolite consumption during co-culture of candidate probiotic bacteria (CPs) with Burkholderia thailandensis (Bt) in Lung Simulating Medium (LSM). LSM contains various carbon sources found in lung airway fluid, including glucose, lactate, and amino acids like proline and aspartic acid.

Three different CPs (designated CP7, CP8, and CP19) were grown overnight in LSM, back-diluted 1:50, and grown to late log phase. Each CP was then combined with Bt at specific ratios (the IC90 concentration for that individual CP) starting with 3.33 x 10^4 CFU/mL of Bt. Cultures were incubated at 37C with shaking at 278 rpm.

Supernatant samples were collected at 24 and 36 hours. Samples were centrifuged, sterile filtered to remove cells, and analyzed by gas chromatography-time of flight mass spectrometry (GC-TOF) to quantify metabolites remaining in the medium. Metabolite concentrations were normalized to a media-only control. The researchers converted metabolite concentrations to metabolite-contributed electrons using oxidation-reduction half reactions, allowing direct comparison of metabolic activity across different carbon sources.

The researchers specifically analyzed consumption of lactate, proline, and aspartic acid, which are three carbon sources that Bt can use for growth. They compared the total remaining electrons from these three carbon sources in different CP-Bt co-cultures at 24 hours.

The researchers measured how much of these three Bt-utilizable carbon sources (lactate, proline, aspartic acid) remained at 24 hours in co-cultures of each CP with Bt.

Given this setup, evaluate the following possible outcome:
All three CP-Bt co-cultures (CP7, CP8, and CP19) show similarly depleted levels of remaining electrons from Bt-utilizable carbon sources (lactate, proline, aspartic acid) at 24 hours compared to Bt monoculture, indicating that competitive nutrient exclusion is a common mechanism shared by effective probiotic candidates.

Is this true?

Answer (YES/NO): NO